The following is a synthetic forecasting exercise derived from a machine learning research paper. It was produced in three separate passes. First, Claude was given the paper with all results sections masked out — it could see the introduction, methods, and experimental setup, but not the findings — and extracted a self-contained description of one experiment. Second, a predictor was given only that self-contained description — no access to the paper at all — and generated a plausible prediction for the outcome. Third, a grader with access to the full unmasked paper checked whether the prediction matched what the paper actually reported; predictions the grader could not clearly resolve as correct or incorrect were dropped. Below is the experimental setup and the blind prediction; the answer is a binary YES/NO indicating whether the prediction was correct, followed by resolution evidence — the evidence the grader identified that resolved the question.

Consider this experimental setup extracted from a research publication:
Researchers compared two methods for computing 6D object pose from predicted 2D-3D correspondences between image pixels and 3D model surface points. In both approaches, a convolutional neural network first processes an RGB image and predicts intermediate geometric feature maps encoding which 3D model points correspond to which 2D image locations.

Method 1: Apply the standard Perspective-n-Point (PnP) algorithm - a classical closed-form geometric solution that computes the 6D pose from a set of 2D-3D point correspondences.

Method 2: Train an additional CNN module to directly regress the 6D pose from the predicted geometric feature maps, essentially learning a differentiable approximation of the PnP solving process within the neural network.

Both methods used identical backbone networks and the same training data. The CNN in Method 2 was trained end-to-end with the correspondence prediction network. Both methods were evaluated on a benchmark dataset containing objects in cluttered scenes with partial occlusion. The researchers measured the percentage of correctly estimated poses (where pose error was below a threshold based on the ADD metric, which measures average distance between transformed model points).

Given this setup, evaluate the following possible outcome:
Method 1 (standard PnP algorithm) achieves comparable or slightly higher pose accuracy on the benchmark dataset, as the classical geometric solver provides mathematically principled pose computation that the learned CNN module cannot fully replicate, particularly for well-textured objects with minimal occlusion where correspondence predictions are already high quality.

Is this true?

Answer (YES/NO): NO